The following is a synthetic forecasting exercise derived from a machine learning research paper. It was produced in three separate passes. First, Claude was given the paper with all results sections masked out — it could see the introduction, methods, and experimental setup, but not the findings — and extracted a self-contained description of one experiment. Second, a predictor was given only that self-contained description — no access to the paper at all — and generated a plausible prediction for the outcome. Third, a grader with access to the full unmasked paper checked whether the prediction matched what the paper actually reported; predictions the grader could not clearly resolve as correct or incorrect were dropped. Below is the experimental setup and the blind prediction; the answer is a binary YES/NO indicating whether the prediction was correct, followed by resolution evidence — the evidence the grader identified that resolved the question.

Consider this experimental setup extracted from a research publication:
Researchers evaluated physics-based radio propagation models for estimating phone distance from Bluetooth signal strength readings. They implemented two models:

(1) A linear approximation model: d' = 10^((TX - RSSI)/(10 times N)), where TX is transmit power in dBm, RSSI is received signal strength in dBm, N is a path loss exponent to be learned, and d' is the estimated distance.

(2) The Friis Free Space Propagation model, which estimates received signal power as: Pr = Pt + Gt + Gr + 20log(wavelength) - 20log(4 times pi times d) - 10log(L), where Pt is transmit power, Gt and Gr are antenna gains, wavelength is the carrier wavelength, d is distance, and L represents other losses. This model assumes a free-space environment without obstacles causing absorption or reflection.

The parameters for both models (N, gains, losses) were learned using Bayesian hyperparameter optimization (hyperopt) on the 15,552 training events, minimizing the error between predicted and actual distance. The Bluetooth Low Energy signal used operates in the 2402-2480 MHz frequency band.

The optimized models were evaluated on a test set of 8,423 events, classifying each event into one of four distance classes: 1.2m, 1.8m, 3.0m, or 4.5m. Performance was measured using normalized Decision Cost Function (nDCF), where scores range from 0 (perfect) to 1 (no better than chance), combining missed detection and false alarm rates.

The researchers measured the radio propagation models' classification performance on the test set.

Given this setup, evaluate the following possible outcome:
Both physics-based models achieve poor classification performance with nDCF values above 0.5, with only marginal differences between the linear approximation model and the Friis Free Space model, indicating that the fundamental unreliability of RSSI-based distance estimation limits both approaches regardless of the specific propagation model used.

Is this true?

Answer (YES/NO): NO